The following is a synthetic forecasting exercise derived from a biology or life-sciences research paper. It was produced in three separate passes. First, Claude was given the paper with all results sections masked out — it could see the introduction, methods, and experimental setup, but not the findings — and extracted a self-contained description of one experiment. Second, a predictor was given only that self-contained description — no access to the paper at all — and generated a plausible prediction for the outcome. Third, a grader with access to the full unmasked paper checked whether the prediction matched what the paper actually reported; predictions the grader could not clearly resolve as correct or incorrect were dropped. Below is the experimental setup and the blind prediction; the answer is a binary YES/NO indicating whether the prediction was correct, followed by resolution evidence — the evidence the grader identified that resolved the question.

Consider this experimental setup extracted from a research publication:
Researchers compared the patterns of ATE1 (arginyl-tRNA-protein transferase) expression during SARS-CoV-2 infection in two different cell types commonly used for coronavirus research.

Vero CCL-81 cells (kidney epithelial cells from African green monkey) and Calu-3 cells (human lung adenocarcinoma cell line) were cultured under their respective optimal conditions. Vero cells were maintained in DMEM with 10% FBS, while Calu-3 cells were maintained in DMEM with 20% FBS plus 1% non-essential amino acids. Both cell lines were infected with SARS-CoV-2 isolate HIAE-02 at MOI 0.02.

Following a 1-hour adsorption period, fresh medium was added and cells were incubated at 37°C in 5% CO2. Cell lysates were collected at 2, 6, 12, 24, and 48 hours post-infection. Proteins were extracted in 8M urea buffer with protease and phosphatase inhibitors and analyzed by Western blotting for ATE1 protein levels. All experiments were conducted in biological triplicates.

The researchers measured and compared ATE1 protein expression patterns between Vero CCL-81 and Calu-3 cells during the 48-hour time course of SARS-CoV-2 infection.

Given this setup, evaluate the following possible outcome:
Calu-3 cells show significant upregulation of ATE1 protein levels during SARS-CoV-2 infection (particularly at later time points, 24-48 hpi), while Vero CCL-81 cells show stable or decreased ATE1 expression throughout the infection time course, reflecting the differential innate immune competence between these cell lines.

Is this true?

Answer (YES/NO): NO